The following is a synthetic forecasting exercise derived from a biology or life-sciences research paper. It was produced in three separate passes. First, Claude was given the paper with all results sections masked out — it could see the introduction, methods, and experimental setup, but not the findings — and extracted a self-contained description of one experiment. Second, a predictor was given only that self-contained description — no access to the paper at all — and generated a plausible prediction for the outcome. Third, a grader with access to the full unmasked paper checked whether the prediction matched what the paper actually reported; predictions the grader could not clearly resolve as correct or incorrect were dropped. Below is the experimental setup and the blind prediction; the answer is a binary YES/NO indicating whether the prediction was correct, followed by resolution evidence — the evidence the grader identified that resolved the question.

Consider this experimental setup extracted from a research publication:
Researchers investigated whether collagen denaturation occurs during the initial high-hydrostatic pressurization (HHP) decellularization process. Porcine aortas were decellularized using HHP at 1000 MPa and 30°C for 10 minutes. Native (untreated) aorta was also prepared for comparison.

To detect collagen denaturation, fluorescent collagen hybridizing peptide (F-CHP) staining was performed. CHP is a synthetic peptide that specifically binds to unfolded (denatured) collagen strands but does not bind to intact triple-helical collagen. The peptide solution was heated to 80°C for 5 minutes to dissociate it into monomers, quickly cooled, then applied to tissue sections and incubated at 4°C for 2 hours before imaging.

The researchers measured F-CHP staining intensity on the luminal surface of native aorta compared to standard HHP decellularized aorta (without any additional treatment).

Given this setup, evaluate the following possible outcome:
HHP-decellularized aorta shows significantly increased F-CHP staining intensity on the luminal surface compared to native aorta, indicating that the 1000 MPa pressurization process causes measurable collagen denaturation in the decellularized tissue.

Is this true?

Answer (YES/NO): NO